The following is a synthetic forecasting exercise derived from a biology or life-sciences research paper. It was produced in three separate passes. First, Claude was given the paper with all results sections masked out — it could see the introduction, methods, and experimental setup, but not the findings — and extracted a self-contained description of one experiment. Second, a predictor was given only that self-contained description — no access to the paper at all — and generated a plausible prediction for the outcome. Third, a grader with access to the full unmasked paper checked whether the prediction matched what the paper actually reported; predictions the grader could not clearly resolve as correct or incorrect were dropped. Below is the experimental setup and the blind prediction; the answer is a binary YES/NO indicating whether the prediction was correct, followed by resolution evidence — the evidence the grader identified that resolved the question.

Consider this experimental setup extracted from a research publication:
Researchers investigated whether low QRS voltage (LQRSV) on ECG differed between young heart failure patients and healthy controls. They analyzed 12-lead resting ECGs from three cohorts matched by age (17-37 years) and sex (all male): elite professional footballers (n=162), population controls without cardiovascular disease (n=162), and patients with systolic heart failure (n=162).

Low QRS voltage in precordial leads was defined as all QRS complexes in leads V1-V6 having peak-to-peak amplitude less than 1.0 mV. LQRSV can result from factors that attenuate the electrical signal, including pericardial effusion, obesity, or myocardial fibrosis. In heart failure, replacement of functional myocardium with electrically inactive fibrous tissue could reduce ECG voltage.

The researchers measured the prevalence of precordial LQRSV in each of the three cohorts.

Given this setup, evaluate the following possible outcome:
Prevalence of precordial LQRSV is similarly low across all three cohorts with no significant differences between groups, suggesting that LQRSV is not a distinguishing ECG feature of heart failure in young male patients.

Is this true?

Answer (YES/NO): NO